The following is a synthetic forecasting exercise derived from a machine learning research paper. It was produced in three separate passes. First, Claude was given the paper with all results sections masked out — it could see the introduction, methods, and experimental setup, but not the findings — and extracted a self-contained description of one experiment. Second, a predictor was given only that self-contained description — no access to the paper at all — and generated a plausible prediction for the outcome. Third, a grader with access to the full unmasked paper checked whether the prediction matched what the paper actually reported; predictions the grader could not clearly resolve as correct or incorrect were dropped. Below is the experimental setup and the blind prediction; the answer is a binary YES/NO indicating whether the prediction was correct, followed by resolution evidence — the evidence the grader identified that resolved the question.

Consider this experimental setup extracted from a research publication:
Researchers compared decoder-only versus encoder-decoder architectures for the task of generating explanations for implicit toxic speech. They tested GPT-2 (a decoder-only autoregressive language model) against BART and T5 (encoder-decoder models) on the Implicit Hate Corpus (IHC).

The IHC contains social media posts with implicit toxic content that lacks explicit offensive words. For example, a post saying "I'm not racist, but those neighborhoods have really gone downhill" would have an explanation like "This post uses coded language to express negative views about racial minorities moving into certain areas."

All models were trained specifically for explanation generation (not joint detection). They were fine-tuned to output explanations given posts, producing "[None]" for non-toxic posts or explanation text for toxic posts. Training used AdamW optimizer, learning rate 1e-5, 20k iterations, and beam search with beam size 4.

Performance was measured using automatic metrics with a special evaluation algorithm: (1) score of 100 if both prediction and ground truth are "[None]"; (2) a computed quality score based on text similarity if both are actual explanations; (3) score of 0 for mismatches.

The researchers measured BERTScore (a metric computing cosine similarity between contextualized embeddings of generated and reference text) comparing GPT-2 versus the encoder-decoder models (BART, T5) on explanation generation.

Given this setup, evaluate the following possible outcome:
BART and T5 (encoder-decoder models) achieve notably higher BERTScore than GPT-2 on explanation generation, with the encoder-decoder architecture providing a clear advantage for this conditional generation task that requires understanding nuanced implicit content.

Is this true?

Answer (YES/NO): NO